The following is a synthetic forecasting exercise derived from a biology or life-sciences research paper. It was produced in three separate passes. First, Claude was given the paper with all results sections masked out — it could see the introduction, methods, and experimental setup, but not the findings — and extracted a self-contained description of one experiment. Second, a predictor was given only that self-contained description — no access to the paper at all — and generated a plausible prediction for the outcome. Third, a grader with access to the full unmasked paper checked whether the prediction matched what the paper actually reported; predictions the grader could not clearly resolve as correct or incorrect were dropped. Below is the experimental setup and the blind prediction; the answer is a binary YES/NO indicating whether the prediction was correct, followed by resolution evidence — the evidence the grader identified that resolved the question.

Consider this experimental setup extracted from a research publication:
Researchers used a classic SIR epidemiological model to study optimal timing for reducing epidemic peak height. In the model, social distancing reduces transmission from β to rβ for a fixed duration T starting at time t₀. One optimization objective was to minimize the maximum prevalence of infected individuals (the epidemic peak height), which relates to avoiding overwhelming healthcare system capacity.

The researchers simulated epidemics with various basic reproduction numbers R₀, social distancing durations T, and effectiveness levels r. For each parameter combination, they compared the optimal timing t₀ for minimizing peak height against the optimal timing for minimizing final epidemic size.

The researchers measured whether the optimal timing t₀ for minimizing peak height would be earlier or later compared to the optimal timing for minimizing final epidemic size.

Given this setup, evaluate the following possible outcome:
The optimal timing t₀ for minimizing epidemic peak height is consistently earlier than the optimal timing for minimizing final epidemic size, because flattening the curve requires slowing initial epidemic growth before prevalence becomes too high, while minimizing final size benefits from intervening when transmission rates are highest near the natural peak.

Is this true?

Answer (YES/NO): YES